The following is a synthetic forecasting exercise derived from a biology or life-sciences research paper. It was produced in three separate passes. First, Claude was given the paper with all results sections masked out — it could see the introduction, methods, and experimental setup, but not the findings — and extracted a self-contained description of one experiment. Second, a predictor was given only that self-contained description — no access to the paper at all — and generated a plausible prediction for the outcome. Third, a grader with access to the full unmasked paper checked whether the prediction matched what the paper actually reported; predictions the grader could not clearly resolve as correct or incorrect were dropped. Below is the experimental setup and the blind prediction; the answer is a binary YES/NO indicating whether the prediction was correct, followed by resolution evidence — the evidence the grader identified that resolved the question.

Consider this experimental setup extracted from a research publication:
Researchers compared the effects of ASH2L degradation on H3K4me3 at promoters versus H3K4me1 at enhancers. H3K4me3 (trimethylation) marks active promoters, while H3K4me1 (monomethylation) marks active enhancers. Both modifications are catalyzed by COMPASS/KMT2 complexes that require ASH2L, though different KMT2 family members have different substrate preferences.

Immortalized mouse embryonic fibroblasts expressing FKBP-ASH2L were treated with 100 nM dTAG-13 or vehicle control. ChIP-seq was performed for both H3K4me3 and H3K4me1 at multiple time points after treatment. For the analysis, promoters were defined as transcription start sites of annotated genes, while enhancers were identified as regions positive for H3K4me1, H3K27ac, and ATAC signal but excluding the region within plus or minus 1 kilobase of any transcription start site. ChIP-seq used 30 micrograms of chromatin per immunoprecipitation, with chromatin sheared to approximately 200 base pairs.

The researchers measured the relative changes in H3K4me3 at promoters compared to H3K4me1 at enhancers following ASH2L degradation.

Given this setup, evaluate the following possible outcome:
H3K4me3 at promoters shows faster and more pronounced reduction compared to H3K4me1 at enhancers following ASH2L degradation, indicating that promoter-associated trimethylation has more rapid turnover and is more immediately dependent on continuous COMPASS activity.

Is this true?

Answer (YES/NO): YES